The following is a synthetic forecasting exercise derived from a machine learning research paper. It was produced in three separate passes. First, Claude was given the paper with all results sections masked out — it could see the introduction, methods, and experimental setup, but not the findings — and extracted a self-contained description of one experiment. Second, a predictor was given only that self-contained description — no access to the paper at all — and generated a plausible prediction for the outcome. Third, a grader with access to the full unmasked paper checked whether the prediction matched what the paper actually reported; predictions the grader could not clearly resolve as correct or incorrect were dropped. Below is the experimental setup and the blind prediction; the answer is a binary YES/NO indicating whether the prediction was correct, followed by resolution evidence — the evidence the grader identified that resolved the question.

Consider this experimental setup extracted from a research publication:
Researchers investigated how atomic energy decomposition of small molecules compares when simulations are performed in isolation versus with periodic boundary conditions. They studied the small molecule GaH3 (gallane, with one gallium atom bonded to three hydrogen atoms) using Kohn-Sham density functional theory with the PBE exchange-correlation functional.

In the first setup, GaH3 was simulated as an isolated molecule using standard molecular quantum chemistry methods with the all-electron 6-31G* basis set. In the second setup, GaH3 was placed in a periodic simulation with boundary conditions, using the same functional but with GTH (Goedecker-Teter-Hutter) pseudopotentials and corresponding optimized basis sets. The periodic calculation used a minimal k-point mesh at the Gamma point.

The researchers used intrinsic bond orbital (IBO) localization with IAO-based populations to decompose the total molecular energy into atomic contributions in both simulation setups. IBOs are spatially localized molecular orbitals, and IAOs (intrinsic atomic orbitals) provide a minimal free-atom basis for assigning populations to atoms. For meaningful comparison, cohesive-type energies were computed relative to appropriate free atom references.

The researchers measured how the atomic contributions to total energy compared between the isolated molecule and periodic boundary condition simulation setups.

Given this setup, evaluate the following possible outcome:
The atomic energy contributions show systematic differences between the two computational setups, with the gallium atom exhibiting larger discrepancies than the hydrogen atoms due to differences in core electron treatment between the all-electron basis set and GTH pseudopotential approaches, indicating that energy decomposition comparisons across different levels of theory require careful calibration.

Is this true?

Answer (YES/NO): YES